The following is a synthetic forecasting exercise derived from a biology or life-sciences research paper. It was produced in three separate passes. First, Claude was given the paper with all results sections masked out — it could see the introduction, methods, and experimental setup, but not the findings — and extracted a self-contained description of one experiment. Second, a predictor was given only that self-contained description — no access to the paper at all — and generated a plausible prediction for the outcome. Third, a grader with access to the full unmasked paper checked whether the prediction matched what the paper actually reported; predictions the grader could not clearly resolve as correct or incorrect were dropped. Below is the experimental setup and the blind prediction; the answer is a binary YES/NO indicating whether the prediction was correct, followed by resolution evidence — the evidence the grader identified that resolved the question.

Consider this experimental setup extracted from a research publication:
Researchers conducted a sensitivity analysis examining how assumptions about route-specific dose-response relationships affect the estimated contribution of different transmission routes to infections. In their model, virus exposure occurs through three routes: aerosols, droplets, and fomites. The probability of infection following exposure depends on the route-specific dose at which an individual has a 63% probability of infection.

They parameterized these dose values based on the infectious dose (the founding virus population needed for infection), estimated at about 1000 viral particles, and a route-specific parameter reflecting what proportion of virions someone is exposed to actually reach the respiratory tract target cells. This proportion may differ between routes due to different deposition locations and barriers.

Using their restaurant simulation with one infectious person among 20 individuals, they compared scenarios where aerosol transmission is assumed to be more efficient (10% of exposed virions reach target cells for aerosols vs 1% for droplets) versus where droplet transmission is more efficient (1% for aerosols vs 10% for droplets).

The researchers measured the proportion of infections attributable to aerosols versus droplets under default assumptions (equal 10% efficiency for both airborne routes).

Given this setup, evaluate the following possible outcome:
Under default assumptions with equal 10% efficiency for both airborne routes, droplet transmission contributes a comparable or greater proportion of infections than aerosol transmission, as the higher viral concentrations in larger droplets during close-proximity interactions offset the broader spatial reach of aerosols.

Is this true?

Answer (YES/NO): NO